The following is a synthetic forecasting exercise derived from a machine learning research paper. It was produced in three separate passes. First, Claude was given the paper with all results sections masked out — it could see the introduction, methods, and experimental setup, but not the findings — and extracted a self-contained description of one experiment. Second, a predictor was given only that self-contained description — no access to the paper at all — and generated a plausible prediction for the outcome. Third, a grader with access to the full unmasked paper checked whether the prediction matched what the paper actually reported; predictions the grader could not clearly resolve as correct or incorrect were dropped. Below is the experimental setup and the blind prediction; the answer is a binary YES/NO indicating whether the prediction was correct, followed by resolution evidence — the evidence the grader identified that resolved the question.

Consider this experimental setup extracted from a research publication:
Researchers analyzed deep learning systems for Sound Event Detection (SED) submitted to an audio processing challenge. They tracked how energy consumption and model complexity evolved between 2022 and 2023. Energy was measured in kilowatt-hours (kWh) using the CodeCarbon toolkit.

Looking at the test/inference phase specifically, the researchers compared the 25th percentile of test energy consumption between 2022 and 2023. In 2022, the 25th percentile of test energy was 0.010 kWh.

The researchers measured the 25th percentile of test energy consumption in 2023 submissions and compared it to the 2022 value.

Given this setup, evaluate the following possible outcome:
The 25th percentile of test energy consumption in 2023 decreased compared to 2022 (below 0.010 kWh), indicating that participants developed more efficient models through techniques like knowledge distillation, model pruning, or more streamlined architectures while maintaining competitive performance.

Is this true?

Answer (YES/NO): NO